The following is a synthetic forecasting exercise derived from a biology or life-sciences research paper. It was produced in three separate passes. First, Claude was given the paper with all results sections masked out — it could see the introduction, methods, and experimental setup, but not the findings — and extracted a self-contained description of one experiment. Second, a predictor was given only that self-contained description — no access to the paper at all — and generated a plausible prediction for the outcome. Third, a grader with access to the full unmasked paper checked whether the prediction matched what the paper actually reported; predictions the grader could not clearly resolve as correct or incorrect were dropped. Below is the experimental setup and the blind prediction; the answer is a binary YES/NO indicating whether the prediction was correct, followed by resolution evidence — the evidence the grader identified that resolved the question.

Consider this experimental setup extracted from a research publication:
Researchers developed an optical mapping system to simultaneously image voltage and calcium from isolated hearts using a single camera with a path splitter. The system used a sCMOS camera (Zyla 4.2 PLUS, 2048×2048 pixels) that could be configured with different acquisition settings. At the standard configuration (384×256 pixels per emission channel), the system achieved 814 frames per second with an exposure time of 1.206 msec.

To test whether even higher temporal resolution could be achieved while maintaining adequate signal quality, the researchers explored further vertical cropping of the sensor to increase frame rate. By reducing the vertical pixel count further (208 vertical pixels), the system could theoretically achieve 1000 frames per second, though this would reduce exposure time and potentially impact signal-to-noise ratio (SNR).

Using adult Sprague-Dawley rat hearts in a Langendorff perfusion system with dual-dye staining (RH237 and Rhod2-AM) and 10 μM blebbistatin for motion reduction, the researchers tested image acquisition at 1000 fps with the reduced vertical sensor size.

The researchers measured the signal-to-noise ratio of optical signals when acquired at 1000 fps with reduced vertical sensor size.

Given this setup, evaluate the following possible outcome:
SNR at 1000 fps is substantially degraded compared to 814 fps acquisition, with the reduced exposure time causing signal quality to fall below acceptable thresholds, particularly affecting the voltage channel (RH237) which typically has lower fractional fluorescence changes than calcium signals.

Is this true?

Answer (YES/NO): NO